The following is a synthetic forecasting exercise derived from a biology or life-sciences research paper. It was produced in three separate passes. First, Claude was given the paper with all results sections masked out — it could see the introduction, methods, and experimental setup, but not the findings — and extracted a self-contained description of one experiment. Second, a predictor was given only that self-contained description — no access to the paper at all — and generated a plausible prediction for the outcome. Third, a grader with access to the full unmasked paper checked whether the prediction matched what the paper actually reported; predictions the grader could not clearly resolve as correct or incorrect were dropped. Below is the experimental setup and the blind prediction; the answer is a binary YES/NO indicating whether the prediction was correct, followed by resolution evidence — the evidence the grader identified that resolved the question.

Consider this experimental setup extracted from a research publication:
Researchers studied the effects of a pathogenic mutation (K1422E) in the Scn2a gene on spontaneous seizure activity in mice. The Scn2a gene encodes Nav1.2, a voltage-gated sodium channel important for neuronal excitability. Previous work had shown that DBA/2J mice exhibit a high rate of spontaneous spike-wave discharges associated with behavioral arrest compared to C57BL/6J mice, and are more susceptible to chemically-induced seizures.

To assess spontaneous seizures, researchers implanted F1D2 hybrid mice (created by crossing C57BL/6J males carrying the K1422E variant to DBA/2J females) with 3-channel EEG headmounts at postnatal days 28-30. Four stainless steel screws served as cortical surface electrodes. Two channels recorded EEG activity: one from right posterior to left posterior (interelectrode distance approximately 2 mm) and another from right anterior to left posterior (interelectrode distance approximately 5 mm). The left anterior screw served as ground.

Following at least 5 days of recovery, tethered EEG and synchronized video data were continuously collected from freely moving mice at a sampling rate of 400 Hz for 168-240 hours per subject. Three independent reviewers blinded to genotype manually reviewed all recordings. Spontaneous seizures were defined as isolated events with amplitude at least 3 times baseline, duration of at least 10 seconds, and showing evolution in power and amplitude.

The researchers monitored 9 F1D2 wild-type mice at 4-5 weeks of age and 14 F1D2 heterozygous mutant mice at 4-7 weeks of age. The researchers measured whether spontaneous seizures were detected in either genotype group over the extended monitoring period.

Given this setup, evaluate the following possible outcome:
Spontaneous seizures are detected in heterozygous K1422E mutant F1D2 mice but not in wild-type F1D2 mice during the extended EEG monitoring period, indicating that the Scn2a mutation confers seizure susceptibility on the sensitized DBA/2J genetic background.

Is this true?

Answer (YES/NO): YES